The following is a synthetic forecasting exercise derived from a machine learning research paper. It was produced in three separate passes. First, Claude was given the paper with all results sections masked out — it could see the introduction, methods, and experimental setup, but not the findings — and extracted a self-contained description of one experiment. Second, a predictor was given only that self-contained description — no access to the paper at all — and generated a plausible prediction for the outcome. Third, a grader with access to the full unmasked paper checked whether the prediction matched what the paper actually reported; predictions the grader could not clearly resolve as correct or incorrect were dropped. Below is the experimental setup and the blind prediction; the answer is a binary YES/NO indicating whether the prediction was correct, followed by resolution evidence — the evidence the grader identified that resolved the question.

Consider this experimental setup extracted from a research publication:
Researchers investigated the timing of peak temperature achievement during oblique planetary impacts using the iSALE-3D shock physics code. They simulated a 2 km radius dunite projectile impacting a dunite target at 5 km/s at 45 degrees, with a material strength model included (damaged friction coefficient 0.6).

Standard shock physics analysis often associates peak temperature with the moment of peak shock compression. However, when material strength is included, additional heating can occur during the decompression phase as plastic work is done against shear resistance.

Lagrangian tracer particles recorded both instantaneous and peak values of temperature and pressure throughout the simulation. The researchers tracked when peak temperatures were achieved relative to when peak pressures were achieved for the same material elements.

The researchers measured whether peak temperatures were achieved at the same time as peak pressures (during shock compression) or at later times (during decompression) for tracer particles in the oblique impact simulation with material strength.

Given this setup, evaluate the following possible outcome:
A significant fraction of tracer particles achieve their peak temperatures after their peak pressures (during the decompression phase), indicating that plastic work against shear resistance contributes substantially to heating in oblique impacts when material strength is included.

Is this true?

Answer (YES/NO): YES